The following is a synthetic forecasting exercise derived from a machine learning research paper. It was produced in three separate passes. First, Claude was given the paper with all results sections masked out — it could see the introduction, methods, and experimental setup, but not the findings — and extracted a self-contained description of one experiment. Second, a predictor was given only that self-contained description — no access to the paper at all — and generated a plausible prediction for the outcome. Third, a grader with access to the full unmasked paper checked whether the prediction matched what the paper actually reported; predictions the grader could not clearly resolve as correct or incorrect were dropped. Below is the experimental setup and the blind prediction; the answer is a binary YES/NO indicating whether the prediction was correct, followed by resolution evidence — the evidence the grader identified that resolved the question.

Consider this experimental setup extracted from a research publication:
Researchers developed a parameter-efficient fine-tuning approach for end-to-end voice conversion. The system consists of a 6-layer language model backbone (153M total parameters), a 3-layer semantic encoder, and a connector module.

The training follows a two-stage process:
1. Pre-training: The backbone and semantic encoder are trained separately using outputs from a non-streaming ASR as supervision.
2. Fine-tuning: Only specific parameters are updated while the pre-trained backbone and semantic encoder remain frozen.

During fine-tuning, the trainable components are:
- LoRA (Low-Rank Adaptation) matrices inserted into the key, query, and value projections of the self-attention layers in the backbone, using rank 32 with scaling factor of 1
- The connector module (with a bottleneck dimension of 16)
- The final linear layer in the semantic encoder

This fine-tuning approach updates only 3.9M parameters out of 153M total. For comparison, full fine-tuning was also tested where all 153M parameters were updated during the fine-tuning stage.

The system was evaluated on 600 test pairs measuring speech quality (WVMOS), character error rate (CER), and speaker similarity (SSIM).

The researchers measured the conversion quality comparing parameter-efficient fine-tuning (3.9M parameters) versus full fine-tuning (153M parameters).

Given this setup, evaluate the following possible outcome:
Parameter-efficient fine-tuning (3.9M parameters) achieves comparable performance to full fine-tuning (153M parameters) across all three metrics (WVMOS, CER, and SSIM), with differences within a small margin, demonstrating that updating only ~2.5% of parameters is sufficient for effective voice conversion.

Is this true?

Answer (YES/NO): NO